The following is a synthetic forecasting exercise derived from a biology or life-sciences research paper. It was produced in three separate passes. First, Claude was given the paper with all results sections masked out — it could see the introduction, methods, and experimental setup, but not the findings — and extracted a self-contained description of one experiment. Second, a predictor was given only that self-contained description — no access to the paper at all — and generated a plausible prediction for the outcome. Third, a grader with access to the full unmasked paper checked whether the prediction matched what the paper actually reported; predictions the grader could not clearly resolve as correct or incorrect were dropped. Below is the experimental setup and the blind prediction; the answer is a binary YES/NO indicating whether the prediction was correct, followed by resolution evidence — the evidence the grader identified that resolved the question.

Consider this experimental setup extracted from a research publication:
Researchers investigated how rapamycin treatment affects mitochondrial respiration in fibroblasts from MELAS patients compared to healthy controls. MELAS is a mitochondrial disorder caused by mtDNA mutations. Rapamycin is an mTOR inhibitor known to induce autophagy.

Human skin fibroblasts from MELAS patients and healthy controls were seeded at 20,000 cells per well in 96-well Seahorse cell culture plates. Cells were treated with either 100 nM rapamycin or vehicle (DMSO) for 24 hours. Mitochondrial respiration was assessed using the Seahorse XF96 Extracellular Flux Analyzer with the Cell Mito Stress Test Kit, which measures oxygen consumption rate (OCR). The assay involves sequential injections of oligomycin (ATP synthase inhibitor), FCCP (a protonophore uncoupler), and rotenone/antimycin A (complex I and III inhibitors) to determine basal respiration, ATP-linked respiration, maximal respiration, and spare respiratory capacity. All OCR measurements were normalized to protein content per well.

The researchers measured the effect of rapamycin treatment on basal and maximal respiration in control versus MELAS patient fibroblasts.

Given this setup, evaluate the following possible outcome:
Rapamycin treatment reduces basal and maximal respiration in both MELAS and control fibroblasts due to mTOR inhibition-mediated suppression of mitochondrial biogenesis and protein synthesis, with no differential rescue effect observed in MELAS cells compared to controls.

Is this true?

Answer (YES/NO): NO